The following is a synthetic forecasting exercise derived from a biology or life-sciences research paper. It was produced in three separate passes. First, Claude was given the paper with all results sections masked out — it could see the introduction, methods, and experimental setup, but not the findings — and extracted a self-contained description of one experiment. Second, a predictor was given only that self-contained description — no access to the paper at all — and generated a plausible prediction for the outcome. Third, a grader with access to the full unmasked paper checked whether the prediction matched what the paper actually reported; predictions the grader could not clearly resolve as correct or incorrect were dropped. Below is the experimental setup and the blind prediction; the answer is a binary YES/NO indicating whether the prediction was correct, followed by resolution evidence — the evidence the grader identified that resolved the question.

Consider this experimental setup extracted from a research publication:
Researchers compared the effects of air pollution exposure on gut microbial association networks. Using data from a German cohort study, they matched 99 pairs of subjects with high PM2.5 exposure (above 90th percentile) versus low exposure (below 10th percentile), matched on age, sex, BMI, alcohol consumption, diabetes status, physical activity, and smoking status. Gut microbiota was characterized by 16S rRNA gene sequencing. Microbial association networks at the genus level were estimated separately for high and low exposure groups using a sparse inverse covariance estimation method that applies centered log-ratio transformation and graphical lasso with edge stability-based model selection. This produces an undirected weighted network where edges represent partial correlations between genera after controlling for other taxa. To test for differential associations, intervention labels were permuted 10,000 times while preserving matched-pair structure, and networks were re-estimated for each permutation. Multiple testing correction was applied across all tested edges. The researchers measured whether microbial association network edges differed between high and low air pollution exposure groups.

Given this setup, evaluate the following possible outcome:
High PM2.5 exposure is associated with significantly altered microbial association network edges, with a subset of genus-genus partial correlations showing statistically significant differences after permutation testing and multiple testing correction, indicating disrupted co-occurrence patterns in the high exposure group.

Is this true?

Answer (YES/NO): NO